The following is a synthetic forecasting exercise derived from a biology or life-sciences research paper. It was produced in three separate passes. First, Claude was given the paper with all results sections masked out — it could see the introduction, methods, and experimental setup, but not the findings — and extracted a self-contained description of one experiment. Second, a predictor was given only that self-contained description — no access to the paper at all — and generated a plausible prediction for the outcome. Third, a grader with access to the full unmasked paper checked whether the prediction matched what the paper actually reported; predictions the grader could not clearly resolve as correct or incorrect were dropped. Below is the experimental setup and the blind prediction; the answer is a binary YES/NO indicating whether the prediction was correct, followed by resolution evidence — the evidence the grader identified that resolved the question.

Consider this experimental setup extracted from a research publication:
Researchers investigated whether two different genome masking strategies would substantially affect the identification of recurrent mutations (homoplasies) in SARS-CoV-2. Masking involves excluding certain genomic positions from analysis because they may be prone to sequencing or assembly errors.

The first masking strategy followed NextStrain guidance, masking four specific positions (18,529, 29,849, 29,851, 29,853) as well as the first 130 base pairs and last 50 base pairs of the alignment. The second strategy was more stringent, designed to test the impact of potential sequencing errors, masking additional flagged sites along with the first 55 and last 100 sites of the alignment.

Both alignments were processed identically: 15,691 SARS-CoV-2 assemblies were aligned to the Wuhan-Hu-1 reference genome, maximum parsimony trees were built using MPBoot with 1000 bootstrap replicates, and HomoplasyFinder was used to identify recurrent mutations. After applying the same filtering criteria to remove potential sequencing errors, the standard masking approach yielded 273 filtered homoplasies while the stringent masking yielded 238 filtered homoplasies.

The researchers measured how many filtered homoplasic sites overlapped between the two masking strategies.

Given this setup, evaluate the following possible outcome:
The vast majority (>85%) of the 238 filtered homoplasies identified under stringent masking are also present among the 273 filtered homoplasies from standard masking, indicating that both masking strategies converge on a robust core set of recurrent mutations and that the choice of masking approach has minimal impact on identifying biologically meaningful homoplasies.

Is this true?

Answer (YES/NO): YES